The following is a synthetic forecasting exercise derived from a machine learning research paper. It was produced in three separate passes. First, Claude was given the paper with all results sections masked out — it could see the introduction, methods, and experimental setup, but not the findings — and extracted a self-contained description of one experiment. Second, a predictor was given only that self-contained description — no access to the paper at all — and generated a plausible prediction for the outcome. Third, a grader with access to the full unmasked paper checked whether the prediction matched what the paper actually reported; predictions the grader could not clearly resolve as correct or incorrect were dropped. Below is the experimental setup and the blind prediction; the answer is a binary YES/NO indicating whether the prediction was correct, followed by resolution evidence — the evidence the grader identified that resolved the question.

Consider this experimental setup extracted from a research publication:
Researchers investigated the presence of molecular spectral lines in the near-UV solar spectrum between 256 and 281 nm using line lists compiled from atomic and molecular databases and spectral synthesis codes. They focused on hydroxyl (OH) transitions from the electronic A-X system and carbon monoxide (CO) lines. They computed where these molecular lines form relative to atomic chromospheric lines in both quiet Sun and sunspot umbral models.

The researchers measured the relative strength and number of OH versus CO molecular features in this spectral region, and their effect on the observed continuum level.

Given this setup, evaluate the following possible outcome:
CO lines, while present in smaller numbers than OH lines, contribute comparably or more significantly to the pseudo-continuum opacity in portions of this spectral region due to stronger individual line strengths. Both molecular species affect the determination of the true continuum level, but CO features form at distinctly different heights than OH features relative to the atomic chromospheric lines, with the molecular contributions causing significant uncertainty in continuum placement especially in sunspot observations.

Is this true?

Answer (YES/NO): NO